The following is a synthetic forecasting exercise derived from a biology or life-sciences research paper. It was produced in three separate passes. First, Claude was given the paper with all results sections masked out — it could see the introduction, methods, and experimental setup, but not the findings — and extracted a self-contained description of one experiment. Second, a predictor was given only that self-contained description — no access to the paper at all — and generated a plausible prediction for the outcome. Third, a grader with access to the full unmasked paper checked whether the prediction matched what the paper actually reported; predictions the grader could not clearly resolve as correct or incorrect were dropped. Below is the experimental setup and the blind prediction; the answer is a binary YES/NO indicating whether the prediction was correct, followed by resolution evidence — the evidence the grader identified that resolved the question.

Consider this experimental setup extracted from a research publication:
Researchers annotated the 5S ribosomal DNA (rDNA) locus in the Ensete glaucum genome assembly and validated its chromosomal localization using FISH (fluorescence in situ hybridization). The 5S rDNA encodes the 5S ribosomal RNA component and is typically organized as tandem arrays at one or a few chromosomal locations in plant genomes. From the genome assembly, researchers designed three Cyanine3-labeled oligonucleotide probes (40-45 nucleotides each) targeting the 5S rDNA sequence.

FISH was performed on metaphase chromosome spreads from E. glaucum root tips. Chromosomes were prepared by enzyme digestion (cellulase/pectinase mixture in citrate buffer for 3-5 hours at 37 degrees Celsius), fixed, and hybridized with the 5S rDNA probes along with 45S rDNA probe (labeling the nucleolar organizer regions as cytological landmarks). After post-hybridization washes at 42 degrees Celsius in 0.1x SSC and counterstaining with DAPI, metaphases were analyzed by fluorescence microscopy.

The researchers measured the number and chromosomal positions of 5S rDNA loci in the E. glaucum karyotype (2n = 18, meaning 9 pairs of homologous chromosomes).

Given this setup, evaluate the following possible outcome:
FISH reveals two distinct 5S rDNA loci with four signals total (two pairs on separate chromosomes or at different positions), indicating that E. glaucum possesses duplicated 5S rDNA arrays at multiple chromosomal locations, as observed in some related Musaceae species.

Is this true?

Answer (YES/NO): NO